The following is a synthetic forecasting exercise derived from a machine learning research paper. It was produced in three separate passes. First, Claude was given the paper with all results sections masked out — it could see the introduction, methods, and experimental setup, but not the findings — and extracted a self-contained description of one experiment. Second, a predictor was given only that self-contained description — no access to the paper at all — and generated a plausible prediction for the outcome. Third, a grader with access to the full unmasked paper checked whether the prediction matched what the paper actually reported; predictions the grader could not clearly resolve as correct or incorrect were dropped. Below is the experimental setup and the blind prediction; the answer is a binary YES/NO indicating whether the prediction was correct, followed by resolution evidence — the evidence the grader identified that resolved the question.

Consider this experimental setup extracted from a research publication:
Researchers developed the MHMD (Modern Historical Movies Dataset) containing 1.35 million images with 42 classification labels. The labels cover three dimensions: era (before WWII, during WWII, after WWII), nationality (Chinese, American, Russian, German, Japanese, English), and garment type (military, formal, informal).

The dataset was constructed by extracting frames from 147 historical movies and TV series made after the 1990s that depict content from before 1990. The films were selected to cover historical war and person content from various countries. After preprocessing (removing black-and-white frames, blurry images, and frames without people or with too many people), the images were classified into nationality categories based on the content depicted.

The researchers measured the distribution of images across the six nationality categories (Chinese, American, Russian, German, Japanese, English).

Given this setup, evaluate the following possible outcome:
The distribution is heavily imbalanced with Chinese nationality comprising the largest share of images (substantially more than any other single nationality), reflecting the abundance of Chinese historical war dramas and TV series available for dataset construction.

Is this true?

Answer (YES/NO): NO